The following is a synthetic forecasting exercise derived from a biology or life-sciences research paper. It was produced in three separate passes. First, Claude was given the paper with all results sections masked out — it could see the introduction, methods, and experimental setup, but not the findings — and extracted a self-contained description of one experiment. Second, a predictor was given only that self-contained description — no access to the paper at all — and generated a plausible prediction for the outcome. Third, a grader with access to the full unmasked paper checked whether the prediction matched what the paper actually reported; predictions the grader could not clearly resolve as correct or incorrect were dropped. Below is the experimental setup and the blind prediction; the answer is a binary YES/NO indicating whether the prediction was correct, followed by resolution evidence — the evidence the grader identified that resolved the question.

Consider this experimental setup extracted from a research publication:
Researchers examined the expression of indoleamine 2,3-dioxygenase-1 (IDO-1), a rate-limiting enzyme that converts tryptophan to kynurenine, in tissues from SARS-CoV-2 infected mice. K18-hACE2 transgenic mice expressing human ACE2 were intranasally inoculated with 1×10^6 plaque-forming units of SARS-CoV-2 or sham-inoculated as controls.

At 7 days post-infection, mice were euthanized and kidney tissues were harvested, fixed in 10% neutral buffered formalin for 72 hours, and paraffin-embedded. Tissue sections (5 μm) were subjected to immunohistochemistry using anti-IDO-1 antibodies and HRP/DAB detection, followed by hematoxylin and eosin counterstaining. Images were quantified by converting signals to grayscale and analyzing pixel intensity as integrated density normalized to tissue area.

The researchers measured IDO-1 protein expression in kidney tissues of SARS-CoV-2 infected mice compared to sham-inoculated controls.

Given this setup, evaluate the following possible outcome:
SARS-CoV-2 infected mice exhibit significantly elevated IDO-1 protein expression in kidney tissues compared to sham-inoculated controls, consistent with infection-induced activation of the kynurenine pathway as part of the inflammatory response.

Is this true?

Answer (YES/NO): YES